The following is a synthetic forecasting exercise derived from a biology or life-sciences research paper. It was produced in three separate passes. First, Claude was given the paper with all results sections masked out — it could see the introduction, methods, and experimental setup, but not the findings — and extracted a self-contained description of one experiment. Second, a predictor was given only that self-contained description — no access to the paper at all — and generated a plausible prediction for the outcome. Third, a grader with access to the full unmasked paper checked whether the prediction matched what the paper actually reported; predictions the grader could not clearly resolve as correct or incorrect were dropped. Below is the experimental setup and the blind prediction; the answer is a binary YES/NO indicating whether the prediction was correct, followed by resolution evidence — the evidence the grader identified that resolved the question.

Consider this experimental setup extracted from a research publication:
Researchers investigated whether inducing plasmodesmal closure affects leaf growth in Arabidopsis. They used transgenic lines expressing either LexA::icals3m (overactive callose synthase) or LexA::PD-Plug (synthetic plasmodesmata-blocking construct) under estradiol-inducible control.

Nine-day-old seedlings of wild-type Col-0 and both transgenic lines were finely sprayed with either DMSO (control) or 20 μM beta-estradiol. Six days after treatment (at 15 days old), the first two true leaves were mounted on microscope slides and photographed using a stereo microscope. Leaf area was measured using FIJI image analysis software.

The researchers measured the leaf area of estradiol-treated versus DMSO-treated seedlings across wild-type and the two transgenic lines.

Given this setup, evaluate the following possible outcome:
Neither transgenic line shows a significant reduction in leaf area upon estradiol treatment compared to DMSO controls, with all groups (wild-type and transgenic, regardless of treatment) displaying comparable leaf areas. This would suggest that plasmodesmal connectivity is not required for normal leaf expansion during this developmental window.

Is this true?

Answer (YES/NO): NO